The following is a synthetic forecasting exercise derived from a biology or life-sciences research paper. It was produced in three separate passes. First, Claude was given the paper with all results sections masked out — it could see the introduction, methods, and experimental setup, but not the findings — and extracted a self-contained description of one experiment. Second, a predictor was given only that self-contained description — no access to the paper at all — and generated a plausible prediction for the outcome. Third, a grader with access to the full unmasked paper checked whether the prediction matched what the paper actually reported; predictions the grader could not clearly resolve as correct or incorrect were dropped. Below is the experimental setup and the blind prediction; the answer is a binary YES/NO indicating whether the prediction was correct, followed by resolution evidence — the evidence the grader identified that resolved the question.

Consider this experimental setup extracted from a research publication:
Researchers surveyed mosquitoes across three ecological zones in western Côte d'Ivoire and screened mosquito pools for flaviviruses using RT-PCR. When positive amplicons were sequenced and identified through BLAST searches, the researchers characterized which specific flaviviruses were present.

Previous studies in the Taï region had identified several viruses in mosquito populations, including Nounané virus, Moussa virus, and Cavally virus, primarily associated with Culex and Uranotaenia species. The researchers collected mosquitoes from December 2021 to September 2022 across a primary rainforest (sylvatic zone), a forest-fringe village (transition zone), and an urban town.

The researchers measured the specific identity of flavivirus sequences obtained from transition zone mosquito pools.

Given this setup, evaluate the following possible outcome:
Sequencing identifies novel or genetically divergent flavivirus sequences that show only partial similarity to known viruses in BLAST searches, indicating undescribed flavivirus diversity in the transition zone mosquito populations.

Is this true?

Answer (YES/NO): NO